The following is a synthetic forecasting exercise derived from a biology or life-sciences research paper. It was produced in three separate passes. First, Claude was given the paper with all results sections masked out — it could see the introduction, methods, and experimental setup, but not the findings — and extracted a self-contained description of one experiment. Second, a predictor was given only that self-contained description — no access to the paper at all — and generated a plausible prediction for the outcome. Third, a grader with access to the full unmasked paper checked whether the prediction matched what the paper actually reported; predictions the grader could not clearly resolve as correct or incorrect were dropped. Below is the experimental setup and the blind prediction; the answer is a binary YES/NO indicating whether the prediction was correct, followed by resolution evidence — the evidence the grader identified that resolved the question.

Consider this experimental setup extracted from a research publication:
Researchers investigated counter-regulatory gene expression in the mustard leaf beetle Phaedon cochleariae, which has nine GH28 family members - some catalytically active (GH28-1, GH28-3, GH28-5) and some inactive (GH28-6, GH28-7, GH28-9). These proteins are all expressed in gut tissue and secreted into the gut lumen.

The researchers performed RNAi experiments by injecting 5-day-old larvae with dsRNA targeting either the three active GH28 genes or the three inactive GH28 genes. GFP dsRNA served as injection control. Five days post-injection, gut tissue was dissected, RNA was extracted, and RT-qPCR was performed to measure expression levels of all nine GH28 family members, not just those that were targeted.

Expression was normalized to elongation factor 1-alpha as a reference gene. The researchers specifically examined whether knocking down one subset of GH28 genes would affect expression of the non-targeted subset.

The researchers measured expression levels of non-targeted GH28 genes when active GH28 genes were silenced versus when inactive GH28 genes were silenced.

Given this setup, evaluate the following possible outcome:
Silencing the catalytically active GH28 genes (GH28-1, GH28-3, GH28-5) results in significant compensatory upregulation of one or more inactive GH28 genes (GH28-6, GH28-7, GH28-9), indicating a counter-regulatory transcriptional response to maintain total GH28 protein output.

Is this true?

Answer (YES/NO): NO